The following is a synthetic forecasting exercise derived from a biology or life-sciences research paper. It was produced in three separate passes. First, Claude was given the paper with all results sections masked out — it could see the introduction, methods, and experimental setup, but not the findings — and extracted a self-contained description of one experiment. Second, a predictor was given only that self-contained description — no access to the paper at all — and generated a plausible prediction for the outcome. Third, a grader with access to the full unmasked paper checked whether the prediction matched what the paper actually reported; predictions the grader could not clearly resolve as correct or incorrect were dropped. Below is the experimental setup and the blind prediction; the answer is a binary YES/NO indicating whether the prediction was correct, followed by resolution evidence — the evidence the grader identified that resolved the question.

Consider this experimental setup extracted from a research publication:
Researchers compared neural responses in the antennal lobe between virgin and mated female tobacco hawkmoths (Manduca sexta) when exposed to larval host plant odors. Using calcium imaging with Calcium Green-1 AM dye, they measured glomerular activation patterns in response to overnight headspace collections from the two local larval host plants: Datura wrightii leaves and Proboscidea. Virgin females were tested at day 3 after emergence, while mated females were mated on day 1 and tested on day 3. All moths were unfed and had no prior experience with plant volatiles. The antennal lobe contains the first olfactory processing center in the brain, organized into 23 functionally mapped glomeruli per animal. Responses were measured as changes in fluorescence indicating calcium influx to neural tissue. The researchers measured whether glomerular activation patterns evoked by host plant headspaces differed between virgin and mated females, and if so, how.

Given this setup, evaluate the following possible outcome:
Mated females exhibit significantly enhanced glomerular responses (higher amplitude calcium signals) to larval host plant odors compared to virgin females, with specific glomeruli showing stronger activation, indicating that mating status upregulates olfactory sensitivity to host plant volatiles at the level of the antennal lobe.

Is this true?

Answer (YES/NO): NO